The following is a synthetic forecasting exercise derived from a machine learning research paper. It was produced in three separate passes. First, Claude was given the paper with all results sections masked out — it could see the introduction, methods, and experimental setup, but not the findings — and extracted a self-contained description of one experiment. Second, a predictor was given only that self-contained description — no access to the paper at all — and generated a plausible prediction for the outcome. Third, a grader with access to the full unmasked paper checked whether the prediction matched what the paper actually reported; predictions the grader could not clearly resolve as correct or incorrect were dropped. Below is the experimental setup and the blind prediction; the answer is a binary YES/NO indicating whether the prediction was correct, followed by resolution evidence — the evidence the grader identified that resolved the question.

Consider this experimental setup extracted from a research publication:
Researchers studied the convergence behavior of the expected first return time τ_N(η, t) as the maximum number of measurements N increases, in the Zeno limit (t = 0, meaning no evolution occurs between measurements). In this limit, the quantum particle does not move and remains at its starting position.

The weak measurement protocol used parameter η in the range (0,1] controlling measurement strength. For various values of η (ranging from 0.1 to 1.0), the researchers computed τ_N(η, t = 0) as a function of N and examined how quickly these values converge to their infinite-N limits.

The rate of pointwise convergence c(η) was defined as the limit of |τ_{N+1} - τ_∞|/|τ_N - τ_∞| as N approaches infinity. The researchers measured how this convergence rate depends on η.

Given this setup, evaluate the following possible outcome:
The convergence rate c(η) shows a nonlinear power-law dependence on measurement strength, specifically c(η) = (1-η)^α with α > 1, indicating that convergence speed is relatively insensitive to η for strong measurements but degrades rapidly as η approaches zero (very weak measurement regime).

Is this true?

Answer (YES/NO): NO